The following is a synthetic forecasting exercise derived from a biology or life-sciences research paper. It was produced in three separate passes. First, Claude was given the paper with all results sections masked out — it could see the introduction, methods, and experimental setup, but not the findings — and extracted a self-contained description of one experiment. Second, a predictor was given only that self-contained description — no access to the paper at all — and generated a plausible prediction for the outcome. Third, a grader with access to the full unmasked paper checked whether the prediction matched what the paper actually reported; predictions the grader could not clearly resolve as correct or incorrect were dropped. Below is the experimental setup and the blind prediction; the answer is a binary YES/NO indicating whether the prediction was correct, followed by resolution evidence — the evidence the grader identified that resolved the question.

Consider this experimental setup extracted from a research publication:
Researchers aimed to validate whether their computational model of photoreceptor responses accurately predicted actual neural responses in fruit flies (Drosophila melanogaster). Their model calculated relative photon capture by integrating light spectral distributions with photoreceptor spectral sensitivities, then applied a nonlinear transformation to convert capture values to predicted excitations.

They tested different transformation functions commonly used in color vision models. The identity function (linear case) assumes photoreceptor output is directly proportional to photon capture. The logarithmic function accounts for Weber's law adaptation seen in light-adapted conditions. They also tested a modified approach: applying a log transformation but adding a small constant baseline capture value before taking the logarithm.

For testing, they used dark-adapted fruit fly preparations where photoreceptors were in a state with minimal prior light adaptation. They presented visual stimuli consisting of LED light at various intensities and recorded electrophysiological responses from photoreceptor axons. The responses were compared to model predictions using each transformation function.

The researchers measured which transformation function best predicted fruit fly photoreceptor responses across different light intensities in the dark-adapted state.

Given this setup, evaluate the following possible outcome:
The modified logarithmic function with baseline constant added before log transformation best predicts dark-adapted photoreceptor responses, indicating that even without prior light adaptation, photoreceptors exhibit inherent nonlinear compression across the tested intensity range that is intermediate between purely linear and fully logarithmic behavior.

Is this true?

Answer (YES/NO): YES